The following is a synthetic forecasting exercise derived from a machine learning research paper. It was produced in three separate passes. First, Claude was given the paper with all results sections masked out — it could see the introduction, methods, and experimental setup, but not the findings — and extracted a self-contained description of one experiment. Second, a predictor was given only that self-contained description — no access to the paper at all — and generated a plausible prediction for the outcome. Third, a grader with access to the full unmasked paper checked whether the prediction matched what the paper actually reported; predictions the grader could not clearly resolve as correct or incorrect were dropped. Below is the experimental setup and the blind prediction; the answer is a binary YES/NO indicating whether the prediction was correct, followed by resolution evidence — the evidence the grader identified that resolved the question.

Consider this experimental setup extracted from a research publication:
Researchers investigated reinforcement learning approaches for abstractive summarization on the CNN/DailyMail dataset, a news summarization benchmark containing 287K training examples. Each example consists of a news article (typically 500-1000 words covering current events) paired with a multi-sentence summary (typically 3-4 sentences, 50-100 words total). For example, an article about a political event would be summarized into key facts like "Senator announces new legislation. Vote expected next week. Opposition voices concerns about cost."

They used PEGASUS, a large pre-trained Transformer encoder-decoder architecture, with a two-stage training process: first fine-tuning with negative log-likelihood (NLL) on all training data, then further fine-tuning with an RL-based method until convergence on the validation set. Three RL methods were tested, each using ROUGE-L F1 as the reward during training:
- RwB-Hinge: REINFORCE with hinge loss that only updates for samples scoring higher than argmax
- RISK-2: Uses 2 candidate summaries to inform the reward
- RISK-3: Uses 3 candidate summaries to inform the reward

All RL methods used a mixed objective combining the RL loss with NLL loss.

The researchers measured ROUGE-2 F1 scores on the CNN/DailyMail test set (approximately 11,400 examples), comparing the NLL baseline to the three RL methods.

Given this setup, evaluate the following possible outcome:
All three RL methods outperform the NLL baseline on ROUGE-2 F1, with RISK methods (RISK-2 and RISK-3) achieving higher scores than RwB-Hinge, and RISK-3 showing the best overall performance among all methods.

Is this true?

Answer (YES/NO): NO